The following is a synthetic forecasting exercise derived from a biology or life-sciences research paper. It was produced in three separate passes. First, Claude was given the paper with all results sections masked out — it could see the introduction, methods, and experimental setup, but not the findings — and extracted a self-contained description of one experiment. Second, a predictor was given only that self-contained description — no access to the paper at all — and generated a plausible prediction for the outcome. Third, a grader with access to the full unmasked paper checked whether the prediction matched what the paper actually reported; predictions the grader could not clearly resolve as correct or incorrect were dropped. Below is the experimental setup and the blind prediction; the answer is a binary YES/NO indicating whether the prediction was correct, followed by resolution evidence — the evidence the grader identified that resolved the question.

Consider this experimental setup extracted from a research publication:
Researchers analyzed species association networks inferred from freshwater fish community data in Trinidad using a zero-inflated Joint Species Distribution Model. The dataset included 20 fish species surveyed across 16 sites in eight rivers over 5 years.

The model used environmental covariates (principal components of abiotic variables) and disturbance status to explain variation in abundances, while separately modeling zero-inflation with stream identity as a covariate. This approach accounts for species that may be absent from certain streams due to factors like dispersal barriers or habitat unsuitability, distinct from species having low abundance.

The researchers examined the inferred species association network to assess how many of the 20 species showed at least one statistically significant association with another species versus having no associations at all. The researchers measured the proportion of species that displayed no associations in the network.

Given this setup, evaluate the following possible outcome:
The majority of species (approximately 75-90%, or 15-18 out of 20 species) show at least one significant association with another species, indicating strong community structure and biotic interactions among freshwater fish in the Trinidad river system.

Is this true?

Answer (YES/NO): NO